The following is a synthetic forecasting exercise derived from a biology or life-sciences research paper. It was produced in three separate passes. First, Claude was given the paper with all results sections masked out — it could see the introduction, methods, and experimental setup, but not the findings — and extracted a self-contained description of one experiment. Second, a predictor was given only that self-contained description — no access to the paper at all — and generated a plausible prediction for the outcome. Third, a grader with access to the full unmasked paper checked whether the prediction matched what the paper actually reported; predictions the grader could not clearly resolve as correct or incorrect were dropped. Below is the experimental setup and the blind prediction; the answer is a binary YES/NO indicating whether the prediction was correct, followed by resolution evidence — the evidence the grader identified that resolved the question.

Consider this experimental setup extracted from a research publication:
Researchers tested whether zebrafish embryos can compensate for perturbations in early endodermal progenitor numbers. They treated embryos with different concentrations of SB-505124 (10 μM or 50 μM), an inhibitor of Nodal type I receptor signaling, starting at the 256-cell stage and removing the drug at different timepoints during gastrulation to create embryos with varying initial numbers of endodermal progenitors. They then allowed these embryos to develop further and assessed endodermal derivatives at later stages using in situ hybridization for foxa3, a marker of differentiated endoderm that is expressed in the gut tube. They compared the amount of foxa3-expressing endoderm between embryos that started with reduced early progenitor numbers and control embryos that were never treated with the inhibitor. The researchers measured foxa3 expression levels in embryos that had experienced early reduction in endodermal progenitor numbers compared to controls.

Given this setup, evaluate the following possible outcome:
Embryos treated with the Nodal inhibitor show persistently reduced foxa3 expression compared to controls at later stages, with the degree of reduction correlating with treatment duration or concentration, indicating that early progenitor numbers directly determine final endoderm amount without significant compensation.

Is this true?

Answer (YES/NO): NO